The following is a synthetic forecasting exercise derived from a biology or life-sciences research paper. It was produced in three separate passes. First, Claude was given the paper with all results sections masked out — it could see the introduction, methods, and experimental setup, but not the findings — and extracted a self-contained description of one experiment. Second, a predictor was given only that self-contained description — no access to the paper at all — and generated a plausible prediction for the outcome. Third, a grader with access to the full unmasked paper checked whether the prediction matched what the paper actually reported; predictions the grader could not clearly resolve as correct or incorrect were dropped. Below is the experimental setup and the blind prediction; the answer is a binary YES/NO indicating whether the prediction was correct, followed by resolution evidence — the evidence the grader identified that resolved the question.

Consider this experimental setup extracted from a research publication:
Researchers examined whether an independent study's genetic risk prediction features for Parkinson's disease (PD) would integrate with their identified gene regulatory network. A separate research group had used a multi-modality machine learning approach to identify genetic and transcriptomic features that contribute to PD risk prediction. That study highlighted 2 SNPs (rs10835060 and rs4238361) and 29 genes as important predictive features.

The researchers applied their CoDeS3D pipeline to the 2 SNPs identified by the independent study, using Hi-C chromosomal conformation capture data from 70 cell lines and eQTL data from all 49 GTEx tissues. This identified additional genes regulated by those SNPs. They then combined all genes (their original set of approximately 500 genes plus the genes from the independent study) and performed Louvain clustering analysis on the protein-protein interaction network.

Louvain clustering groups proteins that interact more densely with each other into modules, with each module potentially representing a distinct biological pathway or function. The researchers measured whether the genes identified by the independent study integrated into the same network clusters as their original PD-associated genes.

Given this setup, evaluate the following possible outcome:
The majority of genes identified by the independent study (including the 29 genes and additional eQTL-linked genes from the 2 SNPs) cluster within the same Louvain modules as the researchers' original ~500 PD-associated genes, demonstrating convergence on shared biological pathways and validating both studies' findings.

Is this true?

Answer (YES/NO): NO